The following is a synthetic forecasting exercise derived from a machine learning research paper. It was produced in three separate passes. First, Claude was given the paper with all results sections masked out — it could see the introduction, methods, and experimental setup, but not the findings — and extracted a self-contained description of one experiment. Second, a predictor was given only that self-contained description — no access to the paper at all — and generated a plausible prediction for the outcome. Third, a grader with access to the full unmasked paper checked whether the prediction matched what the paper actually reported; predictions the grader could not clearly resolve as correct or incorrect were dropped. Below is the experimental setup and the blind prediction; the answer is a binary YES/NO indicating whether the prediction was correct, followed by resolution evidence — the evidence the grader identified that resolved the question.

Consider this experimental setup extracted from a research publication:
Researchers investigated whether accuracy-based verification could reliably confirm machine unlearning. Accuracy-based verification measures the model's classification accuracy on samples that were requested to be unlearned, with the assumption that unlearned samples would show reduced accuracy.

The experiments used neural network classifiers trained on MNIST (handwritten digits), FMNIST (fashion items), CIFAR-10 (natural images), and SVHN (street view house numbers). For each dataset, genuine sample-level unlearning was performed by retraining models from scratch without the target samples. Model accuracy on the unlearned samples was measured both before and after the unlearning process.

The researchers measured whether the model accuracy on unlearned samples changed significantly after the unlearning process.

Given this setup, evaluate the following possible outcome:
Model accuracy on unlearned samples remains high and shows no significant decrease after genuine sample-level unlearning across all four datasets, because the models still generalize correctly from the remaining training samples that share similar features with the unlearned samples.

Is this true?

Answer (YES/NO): YES